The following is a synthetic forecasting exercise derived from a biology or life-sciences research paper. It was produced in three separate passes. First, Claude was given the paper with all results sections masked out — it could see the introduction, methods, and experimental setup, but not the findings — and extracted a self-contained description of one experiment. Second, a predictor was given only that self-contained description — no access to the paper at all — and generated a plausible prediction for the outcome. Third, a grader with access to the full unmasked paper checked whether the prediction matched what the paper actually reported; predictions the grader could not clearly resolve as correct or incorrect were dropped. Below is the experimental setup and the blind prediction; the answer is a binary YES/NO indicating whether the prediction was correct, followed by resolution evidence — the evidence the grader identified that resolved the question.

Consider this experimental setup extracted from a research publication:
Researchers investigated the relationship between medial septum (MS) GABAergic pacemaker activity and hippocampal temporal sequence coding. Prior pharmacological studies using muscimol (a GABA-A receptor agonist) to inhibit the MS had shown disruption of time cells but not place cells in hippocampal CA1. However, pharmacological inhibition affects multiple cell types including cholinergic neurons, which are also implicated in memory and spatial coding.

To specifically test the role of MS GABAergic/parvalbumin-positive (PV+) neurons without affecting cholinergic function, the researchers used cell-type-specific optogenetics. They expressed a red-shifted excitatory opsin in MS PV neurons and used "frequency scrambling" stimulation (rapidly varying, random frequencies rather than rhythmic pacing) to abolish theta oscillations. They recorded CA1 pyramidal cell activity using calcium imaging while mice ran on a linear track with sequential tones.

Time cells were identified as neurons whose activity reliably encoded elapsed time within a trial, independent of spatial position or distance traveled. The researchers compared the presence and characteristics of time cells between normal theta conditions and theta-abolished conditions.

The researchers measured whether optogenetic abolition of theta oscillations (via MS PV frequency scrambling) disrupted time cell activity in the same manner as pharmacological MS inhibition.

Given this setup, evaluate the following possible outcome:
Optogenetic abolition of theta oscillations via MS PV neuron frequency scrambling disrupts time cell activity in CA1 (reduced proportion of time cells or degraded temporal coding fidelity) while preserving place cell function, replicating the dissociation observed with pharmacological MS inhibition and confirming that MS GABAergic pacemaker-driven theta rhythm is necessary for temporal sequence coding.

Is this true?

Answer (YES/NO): NO